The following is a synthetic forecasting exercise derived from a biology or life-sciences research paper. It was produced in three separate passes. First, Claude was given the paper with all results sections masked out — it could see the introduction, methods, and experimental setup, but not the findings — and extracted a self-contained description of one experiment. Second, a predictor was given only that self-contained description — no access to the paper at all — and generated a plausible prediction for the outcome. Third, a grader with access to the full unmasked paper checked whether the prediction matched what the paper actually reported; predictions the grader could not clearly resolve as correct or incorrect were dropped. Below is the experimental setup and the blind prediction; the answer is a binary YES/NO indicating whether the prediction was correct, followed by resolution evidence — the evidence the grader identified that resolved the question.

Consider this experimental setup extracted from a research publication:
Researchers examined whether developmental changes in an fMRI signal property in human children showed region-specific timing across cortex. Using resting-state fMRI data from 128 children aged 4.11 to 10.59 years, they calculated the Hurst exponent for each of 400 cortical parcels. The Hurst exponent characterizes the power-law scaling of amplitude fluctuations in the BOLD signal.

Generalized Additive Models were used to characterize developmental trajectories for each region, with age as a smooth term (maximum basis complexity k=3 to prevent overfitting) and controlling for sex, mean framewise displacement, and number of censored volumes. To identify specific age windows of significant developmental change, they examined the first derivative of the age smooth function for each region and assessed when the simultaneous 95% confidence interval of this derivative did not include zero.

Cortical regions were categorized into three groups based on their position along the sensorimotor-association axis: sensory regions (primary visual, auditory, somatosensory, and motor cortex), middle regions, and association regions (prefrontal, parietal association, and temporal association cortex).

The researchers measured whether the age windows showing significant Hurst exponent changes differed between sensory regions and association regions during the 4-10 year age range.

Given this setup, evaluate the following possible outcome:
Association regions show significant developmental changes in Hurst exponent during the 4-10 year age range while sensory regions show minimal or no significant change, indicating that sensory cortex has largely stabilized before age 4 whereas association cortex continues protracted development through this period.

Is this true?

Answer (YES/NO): NO